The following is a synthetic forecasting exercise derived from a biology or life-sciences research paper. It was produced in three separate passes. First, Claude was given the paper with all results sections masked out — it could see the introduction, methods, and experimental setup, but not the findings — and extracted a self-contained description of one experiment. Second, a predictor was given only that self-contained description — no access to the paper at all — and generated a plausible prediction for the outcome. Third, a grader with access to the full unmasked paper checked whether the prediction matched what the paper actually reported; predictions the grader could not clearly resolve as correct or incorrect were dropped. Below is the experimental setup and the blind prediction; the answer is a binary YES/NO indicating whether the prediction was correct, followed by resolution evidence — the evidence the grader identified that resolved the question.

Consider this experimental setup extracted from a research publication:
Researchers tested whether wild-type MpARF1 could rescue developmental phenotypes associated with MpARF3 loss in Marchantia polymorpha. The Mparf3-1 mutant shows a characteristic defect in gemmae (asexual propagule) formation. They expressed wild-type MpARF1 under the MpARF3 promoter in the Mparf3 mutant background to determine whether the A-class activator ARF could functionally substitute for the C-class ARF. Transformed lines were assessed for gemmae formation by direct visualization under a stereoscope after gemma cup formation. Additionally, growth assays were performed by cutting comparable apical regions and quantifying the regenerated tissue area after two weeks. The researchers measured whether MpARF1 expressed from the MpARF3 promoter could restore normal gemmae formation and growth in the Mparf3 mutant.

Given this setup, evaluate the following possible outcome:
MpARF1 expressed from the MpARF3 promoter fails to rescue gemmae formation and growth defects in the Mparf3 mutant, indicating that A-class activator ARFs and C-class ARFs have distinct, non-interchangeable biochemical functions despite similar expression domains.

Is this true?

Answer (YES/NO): YES